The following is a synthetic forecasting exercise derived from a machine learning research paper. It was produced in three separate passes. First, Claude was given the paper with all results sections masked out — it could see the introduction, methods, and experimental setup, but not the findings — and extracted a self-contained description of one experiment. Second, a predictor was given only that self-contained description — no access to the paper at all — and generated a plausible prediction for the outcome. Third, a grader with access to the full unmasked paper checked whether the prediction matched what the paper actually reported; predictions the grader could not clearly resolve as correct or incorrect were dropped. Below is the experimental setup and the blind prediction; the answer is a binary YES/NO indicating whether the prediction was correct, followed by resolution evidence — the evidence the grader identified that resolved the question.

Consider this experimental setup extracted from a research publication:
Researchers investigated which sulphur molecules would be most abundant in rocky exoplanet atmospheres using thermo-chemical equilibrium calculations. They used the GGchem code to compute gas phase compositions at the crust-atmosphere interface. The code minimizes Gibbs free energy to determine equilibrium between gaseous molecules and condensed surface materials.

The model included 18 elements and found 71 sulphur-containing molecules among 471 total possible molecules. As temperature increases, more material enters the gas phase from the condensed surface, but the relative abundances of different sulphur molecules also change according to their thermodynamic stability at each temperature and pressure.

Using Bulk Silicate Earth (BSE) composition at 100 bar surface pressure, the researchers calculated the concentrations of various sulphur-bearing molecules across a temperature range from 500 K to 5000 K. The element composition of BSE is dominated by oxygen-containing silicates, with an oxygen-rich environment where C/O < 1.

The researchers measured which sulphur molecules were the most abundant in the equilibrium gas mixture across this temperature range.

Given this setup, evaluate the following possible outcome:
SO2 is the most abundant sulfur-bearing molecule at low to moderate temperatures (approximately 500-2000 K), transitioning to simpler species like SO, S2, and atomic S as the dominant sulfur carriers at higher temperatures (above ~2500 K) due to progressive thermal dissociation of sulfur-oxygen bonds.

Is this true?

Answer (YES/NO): NO